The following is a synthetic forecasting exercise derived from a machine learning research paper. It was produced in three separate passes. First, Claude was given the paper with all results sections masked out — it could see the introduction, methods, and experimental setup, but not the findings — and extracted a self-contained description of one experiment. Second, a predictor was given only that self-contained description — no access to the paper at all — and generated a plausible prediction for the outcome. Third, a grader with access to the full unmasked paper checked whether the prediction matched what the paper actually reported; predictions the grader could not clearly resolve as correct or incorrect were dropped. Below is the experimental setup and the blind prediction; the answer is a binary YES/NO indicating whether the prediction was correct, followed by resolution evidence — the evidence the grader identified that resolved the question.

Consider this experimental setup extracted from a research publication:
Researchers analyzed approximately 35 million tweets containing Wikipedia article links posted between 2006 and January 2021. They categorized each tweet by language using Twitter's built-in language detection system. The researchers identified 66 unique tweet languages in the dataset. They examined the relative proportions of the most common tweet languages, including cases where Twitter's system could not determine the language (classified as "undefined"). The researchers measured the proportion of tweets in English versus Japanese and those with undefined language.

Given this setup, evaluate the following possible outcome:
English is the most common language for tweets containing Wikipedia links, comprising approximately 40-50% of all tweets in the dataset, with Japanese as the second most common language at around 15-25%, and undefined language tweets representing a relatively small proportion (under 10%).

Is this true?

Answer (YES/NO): NO